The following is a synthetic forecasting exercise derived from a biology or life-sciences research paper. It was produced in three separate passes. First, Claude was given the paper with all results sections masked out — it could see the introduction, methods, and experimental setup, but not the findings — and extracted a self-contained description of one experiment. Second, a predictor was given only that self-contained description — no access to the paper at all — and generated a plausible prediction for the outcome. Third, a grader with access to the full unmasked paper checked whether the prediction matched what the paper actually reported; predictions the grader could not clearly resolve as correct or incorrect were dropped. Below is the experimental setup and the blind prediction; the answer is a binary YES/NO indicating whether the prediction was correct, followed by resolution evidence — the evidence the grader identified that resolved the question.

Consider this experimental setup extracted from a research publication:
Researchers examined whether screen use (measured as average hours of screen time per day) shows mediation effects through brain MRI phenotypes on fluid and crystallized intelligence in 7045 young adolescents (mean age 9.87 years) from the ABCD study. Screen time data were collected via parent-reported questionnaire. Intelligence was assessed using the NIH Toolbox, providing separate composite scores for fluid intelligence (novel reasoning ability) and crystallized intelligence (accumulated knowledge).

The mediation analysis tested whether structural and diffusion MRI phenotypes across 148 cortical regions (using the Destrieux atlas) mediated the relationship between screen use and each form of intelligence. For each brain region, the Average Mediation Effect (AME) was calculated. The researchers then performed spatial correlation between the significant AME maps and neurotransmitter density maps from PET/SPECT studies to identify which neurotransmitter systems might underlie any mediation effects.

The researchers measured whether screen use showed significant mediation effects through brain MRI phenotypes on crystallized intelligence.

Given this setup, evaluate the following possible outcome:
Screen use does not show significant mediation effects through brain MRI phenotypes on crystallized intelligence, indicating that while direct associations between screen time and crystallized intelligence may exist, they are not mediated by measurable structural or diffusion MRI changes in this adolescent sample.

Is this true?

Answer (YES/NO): NO